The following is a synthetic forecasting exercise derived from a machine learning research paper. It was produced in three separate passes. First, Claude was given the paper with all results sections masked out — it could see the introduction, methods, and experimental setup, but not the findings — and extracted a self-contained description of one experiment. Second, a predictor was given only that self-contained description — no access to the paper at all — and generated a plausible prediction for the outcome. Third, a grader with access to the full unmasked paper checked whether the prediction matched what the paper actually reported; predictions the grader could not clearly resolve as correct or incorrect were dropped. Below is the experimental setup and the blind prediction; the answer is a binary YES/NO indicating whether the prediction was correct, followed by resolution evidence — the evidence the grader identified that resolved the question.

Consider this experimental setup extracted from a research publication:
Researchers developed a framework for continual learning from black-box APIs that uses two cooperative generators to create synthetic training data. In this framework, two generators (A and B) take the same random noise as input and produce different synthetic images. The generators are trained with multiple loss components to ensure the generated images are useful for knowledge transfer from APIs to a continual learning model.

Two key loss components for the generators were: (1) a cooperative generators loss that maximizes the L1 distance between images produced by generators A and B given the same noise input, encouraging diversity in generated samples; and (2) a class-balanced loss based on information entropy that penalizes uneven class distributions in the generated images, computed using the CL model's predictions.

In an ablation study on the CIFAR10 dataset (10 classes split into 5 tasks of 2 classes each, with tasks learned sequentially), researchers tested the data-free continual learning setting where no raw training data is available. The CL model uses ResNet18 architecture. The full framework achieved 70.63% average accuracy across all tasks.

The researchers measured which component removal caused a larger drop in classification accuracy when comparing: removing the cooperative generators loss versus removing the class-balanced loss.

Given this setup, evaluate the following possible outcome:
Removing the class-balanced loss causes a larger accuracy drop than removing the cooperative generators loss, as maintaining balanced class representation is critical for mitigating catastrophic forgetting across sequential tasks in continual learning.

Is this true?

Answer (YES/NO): NO